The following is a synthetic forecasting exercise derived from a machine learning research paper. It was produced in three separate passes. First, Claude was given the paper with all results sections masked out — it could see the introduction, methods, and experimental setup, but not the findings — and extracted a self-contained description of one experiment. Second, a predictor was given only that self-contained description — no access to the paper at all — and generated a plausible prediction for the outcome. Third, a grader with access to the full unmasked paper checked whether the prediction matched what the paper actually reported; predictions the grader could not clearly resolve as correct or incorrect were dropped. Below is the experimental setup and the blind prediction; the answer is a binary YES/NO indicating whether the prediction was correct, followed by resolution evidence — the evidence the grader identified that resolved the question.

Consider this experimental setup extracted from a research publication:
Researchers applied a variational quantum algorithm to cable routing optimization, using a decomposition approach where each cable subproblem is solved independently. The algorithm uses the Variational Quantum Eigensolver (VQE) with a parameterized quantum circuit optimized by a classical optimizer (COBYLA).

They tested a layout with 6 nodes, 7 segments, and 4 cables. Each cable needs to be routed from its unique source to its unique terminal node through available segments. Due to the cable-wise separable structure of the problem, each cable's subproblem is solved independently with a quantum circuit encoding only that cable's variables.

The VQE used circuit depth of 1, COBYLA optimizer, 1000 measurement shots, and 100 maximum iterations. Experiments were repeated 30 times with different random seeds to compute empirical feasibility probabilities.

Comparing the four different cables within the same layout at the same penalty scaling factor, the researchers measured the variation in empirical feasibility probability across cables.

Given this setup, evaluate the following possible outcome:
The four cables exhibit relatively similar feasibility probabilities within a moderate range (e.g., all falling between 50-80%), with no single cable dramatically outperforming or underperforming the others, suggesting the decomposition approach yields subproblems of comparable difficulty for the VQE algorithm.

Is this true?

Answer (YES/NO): NO